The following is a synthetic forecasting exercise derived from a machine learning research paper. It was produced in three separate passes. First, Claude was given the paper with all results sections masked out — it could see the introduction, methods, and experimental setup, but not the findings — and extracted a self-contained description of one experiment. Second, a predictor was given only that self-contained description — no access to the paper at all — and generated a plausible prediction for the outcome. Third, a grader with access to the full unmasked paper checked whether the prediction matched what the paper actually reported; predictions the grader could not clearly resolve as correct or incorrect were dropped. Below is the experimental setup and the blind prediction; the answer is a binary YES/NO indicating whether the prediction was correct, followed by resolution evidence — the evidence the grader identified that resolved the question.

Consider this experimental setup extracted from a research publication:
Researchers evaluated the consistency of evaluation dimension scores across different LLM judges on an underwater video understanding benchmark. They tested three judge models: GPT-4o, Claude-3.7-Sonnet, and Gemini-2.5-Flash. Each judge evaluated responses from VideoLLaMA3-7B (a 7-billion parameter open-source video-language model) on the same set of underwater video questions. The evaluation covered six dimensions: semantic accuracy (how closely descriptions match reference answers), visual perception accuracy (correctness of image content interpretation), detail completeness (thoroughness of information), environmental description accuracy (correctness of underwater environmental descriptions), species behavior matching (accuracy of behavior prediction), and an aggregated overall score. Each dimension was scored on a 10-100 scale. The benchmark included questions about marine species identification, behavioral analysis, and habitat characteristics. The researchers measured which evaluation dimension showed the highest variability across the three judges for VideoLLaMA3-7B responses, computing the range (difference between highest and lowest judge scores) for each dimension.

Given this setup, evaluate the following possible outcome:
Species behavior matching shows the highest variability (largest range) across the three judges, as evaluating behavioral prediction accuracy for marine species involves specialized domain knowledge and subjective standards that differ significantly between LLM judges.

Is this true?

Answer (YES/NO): NO